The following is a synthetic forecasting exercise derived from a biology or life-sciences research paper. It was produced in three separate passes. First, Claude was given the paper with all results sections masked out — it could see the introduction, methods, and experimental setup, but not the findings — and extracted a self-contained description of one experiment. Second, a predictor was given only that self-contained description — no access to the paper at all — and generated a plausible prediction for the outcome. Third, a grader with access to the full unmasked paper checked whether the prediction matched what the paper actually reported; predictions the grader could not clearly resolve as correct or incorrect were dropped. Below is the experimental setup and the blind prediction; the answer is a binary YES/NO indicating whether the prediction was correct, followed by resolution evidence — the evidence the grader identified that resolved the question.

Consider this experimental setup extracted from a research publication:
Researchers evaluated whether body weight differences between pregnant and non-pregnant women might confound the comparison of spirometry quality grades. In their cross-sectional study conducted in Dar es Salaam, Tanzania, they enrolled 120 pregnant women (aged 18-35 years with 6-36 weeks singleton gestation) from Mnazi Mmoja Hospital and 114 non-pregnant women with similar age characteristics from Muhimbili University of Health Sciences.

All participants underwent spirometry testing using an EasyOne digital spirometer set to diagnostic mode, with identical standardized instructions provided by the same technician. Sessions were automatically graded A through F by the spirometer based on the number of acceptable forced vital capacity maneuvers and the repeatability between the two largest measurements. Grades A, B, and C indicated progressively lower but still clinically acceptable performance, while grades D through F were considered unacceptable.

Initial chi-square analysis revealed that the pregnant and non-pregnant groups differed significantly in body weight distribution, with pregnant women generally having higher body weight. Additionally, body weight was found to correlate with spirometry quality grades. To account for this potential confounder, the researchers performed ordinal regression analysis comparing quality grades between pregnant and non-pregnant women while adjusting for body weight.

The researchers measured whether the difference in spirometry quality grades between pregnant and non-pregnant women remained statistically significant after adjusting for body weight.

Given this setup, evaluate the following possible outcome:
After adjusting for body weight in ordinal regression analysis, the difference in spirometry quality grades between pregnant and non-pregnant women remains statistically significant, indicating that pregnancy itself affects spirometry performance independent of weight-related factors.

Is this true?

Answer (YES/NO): YES